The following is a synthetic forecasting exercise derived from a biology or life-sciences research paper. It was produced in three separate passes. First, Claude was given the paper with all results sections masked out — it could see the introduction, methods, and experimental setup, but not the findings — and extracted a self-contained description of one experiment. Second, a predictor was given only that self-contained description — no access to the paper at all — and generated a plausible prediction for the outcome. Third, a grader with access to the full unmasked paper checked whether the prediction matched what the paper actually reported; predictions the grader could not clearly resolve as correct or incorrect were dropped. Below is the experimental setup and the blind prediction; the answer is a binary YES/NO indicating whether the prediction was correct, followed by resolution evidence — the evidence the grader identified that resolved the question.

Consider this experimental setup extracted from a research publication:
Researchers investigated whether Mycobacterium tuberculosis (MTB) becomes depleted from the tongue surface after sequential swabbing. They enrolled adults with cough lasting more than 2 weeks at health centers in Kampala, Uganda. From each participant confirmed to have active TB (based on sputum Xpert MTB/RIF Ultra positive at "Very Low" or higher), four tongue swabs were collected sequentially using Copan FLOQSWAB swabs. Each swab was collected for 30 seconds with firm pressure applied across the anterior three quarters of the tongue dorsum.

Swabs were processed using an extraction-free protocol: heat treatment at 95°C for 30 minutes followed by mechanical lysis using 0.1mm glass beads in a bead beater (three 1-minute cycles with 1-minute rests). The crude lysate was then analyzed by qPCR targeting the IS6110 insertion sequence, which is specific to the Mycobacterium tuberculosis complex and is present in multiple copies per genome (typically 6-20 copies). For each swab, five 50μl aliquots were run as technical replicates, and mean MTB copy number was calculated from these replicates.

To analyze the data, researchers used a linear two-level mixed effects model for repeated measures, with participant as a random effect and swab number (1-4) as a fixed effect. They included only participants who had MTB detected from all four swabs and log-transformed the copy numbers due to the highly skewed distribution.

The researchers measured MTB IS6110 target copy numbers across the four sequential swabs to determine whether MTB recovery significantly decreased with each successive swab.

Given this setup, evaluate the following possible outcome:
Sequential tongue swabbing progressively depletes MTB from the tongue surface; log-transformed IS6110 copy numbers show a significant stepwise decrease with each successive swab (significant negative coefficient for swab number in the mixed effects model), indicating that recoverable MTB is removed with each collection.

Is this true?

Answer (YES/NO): YES